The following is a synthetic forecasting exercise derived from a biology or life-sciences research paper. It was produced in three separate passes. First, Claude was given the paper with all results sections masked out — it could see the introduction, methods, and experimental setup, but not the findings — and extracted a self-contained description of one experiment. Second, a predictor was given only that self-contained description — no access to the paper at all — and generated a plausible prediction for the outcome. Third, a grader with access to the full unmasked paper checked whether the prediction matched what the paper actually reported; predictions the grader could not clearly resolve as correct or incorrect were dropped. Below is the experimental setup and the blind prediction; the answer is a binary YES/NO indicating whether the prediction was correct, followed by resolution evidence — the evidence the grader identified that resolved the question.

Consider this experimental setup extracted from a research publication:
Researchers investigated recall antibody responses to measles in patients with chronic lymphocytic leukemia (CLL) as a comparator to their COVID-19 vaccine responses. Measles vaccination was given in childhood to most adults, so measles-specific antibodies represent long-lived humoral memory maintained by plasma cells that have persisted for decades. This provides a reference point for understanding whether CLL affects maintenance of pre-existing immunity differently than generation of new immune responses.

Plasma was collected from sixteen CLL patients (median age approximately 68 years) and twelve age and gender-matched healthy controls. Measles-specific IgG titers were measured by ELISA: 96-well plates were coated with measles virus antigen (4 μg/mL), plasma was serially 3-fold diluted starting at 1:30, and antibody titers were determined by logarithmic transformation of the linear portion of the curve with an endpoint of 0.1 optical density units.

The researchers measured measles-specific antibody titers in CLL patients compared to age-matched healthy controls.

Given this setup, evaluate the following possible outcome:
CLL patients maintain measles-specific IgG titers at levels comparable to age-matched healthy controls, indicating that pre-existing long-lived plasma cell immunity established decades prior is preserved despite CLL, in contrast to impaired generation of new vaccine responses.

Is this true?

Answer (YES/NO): YES